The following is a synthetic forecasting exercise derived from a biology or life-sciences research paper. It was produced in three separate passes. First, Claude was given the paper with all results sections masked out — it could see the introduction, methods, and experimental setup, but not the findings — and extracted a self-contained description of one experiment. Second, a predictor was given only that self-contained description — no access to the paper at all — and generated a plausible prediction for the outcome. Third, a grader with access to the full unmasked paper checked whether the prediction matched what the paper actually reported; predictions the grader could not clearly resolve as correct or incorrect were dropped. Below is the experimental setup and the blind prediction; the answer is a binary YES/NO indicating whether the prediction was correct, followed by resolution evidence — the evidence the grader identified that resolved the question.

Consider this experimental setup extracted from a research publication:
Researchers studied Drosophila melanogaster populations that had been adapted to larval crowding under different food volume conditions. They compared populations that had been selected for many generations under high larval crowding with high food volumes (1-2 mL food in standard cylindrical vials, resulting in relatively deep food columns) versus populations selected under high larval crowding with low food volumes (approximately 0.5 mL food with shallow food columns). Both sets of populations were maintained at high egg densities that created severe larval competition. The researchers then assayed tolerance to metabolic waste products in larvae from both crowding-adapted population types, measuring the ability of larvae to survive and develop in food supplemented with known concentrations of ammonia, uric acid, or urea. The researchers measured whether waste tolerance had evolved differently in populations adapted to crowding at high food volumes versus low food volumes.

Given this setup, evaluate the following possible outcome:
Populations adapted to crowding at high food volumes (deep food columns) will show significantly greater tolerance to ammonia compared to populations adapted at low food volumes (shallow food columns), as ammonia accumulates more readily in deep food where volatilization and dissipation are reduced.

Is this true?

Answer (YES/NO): NO